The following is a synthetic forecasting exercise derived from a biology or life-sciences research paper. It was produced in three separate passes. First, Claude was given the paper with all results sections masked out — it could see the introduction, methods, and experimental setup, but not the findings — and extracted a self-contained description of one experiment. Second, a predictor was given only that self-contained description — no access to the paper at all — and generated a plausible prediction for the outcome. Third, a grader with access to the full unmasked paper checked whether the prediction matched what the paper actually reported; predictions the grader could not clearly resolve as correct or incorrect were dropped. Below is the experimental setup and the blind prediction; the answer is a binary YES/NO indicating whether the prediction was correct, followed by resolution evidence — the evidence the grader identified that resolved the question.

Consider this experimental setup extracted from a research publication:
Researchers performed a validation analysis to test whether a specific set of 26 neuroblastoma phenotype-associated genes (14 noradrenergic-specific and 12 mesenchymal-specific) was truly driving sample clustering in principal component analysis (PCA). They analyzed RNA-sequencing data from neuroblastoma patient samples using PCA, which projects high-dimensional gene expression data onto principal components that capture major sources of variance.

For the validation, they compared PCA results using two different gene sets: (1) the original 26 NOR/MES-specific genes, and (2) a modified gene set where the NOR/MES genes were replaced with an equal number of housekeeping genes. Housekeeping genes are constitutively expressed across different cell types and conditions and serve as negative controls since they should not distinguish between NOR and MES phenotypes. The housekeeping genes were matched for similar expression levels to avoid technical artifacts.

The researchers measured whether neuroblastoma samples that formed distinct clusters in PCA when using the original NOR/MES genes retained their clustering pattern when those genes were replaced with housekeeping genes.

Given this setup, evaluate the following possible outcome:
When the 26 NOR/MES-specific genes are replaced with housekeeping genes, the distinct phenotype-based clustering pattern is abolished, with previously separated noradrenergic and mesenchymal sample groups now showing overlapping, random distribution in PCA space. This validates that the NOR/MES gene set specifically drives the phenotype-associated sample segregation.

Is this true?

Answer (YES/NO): YES